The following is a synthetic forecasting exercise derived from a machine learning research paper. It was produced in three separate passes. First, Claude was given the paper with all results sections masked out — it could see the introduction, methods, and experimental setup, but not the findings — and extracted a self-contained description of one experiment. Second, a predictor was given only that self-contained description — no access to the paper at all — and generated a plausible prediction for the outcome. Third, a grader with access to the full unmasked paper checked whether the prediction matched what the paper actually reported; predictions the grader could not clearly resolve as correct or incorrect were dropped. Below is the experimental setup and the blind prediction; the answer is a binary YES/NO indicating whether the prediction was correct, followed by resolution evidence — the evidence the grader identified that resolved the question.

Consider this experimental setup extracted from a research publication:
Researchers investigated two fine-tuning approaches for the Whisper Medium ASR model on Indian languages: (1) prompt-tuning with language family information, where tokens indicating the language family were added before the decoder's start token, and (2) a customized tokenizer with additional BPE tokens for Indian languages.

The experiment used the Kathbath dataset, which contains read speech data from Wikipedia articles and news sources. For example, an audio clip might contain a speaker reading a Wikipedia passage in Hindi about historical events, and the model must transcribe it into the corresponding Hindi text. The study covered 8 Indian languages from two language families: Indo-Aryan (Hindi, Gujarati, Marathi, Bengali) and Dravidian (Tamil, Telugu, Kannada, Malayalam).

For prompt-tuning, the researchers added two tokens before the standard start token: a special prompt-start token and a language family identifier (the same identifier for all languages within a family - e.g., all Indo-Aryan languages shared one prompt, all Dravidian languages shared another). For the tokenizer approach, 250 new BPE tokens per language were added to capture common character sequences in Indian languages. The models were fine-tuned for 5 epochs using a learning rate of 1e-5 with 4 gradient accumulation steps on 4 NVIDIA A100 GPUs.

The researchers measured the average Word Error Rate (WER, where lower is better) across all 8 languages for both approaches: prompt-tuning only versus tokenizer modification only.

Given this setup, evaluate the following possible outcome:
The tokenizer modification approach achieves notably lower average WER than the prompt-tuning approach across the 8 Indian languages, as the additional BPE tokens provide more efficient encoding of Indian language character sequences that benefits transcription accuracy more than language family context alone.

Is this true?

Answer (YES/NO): NO